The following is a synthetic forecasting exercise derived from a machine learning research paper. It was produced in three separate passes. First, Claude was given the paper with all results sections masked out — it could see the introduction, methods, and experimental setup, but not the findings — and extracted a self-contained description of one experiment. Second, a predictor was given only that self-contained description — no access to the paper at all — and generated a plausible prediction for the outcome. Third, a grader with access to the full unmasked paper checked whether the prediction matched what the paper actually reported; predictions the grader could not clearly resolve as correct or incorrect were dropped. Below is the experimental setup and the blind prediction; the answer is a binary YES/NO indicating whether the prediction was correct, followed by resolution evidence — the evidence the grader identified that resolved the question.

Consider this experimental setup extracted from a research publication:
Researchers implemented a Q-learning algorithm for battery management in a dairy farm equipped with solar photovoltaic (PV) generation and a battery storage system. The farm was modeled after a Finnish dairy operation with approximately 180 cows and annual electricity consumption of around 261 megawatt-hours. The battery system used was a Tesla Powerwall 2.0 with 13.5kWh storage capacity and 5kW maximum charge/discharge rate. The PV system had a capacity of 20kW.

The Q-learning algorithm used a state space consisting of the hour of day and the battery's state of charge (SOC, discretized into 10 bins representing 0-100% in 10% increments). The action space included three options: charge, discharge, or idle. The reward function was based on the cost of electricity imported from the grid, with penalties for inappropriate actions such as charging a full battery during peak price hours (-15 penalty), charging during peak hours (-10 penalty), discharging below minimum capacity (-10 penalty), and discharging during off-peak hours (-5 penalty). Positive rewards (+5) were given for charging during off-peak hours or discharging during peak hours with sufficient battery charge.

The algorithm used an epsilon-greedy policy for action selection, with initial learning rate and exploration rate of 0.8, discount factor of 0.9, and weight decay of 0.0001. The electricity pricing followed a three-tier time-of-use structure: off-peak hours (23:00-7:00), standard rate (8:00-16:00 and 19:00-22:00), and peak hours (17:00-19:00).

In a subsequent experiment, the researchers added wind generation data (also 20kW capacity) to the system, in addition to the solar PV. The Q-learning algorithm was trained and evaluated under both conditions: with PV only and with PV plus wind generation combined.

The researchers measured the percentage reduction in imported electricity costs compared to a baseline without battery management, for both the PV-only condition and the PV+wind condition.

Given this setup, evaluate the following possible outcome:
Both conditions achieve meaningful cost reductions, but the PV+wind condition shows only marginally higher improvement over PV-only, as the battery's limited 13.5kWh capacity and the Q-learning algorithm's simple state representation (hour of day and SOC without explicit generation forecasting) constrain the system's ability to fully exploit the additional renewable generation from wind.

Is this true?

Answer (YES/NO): NO